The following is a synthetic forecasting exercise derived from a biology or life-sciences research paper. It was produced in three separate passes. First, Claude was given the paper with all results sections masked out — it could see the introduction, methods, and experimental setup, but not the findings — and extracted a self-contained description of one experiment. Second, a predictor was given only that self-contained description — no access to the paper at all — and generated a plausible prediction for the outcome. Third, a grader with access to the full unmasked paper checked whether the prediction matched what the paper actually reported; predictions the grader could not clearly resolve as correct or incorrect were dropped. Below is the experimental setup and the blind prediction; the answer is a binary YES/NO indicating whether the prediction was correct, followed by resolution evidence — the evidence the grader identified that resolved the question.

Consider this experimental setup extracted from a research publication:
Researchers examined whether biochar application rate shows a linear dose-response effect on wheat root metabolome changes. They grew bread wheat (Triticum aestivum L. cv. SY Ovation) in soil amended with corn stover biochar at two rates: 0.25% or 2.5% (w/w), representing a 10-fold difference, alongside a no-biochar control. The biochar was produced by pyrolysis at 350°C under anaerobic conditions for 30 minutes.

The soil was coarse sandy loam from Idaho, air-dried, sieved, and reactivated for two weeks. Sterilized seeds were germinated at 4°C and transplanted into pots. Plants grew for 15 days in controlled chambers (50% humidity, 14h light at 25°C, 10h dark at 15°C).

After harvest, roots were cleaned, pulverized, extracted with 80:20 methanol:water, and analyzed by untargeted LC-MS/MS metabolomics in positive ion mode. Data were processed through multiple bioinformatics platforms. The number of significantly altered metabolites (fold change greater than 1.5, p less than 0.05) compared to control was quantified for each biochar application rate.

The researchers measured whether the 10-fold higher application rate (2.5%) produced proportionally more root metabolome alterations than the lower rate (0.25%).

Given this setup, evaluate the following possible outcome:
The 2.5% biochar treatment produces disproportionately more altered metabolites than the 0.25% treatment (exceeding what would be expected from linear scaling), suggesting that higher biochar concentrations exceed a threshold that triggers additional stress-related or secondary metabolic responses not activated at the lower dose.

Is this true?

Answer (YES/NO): NO